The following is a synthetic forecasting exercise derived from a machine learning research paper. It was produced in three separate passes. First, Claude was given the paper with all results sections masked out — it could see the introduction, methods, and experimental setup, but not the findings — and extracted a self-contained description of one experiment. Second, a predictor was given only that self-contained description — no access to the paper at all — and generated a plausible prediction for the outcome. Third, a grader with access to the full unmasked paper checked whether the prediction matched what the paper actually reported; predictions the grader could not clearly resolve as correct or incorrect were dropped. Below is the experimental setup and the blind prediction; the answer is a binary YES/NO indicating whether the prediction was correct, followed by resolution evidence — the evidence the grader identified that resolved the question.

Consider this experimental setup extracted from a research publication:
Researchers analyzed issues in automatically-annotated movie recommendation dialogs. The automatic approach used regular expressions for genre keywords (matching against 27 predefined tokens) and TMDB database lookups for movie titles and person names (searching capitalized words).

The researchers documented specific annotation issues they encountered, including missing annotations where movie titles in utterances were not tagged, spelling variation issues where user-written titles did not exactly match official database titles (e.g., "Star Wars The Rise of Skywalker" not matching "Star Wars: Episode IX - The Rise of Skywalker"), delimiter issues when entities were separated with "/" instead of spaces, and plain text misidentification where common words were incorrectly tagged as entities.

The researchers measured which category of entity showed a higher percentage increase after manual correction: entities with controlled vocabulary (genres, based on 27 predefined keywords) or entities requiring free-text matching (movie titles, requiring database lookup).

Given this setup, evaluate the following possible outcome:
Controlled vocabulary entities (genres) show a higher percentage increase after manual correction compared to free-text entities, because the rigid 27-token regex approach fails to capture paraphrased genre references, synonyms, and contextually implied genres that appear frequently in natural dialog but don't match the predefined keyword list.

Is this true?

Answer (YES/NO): NO